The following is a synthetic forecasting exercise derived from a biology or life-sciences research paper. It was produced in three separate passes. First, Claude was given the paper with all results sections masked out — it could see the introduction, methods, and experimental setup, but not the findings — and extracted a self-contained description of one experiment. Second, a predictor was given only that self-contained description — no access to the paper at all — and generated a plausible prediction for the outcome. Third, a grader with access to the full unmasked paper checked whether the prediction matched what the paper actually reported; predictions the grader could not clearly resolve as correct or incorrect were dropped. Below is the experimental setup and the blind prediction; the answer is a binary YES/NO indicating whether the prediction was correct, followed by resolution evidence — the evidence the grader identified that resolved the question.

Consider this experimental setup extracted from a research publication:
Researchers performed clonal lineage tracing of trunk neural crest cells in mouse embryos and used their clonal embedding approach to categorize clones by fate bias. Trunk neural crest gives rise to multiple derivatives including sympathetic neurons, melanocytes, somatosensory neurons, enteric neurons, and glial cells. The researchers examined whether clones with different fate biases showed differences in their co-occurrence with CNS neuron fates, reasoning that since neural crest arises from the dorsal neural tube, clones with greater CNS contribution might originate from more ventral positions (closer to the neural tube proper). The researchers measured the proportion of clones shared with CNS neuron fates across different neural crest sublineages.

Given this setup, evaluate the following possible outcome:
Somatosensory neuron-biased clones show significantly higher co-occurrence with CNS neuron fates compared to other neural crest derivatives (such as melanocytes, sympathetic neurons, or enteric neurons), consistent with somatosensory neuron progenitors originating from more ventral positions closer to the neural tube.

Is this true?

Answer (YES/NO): NO